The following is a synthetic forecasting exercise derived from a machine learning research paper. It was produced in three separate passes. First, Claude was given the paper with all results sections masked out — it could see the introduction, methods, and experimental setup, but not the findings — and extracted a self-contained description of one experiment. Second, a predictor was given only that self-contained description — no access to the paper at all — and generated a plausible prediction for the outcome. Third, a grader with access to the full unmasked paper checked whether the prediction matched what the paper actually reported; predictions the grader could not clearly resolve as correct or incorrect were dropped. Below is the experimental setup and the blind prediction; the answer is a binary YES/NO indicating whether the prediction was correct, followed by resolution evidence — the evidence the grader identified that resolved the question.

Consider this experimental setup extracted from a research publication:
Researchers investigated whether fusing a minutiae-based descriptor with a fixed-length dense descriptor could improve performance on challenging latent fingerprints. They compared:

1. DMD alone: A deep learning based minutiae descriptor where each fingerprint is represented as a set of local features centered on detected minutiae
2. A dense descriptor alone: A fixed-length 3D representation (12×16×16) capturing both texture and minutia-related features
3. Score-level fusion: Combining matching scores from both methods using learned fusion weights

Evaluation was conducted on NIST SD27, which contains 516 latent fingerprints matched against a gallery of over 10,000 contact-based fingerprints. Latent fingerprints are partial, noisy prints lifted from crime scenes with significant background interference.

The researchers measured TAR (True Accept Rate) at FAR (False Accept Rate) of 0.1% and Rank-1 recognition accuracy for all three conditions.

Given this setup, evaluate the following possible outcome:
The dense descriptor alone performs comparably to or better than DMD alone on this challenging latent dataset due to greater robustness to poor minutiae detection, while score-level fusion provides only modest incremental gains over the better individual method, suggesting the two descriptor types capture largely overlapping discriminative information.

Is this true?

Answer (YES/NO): NO